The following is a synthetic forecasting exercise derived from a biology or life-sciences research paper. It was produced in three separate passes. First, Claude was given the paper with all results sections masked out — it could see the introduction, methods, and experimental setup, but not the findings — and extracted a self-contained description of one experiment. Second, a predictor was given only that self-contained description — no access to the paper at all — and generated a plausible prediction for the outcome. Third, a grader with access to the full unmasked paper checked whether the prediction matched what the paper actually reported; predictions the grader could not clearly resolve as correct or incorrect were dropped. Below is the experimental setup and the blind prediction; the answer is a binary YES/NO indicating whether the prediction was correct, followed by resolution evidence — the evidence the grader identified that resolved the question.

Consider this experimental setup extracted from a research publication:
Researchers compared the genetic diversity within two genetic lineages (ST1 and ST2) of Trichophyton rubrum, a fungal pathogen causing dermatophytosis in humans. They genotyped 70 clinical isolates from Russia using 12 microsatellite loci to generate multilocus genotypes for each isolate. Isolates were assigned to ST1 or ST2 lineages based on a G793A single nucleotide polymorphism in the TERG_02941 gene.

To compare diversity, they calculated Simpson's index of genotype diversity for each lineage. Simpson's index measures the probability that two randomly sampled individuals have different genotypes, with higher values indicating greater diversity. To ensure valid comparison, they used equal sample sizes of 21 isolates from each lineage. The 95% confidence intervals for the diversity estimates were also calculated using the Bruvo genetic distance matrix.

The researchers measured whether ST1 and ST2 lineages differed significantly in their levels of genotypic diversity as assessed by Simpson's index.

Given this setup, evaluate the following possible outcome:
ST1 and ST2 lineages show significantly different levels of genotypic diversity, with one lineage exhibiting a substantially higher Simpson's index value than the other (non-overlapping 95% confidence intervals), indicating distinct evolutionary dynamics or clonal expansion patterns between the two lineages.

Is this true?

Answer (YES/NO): NO